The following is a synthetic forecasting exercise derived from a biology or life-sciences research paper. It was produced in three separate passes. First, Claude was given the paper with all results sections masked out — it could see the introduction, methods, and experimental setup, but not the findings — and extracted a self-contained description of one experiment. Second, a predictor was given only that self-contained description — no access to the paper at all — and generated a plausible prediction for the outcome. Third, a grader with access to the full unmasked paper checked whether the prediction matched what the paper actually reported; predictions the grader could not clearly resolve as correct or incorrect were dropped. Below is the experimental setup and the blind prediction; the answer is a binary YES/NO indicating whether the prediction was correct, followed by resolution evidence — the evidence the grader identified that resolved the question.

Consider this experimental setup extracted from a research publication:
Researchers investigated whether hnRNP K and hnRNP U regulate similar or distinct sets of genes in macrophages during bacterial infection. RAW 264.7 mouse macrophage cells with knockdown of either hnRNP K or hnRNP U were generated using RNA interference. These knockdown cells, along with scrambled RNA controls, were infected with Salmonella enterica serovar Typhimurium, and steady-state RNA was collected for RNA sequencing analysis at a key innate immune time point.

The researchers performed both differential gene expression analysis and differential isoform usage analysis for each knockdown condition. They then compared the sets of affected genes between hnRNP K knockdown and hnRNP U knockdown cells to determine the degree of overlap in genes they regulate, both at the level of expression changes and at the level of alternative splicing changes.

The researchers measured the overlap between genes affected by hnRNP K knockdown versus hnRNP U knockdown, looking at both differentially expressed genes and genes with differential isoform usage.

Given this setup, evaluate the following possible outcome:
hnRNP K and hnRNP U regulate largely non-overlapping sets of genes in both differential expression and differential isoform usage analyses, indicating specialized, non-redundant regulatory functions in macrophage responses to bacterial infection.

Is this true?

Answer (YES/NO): NO